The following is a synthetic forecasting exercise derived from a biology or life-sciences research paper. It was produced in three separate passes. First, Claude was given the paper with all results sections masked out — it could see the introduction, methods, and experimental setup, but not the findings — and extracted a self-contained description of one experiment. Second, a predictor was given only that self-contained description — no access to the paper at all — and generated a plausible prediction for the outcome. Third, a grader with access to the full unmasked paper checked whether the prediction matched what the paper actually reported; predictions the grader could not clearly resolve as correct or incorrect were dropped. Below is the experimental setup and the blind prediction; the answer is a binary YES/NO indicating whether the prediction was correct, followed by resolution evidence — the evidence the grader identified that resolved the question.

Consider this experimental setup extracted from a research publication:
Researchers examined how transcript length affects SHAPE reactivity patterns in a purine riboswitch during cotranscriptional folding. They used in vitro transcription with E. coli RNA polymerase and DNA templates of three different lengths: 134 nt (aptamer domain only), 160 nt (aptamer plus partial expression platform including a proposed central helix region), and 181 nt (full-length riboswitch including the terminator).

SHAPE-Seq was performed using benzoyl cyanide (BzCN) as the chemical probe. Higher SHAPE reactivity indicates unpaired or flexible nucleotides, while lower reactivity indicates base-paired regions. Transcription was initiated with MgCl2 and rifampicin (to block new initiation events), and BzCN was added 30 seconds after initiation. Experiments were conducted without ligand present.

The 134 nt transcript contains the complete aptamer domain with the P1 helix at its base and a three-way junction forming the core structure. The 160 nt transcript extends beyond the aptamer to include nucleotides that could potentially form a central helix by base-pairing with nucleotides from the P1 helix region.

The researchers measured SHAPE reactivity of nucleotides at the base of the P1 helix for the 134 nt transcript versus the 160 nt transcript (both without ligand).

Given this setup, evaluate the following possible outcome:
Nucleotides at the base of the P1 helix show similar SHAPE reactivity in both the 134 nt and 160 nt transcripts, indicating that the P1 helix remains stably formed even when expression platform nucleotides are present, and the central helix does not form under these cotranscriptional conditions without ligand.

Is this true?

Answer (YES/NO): NO